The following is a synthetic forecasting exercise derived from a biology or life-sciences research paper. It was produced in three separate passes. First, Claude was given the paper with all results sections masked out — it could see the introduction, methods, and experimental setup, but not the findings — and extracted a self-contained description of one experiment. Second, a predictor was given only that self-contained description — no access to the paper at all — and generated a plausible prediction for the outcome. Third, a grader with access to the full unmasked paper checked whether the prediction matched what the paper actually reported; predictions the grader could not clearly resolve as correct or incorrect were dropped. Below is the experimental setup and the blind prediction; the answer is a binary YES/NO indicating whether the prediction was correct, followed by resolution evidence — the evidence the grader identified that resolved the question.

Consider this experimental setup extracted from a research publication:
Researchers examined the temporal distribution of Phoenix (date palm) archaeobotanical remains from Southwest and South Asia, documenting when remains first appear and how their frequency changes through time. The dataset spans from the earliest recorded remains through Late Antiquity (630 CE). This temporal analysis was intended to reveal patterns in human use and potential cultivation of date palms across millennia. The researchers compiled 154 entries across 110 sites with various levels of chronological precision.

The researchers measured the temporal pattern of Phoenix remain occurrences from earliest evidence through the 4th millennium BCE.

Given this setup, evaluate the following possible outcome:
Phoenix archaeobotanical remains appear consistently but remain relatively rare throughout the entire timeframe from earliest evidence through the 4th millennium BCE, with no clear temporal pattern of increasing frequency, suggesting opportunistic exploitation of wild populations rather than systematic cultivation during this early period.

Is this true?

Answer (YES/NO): NO